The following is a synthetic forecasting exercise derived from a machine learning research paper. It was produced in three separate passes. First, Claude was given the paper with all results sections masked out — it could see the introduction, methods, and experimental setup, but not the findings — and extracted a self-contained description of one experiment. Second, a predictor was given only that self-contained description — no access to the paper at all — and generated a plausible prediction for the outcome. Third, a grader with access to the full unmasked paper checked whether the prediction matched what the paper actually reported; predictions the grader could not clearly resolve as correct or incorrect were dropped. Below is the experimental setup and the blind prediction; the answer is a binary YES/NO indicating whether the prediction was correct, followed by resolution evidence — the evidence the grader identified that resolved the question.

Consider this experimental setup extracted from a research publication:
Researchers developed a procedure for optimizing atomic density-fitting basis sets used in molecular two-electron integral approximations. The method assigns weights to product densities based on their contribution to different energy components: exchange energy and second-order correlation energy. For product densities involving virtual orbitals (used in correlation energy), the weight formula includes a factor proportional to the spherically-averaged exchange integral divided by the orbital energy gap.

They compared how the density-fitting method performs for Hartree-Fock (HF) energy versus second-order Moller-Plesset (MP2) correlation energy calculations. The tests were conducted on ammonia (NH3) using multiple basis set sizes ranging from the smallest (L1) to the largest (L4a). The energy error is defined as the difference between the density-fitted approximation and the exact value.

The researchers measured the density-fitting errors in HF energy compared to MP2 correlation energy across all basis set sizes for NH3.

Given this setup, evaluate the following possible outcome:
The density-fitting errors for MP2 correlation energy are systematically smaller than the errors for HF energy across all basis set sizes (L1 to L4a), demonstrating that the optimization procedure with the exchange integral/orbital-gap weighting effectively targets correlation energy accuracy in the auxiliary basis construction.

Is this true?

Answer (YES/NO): NO